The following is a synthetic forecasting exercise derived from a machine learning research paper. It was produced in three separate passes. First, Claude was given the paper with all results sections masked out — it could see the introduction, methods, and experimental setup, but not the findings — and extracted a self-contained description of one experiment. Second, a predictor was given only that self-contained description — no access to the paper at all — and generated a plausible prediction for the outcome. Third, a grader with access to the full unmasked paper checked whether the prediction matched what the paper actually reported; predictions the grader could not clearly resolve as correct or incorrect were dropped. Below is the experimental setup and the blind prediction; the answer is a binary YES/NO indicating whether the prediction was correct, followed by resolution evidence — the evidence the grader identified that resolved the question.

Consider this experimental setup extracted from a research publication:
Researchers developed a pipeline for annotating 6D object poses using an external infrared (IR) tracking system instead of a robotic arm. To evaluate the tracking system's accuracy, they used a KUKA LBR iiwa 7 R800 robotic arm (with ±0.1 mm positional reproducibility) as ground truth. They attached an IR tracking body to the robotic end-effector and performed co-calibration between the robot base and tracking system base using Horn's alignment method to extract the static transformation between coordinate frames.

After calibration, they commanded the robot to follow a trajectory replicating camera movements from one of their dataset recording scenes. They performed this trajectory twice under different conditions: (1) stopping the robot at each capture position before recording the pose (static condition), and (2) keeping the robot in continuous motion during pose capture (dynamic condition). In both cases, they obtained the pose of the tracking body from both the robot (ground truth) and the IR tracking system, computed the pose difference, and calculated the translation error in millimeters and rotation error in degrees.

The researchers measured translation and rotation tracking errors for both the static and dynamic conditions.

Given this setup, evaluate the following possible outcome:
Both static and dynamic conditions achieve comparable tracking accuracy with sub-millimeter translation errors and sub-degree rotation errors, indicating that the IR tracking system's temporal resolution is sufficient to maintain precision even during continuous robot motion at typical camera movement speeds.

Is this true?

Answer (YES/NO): YES